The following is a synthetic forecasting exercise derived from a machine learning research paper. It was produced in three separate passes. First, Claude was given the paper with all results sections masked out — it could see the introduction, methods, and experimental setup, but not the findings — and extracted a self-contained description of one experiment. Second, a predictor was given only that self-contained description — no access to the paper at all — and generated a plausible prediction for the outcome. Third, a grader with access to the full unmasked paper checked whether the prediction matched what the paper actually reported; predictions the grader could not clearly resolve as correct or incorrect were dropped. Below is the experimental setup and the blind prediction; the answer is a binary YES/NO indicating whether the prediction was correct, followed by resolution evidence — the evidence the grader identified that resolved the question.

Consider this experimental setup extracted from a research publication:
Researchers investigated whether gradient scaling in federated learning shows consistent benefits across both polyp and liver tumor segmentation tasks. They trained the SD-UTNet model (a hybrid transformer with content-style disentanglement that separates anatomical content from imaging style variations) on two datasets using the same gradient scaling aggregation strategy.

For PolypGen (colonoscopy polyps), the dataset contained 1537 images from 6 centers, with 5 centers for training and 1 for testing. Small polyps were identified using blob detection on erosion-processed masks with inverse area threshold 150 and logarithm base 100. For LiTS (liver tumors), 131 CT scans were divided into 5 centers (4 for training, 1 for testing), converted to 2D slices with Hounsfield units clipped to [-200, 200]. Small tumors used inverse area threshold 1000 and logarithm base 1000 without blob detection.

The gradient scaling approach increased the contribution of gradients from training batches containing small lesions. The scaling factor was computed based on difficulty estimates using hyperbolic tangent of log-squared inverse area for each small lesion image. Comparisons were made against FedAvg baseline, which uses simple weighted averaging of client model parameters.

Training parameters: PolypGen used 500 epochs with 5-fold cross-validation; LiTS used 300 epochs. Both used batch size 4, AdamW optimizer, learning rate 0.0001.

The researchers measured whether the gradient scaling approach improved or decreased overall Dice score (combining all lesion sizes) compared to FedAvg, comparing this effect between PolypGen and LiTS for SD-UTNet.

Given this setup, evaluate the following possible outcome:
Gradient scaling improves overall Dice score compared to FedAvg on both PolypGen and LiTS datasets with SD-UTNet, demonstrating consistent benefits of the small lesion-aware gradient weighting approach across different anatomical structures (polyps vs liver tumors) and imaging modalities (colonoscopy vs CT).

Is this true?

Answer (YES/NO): NO